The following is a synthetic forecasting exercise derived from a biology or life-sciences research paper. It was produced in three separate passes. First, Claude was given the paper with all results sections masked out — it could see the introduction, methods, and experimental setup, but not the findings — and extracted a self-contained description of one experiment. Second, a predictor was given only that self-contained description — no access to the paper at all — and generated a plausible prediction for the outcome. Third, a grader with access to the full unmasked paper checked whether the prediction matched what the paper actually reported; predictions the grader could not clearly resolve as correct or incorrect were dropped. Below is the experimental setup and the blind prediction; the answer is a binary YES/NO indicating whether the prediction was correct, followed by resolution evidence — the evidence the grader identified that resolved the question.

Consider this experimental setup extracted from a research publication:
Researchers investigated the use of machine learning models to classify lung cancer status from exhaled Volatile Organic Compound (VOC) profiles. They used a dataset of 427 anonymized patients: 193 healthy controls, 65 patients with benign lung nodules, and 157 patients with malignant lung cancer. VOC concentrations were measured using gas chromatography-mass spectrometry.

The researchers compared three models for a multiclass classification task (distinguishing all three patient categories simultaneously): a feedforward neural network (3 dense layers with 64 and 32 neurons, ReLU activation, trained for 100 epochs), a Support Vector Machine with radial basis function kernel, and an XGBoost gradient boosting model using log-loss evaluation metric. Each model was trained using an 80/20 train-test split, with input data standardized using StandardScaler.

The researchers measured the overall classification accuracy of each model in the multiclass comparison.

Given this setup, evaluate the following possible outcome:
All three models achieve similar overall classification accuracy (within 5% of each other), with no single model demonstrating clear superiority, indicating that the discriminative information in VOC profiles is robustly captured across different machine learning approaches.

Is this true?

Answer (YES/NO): NO